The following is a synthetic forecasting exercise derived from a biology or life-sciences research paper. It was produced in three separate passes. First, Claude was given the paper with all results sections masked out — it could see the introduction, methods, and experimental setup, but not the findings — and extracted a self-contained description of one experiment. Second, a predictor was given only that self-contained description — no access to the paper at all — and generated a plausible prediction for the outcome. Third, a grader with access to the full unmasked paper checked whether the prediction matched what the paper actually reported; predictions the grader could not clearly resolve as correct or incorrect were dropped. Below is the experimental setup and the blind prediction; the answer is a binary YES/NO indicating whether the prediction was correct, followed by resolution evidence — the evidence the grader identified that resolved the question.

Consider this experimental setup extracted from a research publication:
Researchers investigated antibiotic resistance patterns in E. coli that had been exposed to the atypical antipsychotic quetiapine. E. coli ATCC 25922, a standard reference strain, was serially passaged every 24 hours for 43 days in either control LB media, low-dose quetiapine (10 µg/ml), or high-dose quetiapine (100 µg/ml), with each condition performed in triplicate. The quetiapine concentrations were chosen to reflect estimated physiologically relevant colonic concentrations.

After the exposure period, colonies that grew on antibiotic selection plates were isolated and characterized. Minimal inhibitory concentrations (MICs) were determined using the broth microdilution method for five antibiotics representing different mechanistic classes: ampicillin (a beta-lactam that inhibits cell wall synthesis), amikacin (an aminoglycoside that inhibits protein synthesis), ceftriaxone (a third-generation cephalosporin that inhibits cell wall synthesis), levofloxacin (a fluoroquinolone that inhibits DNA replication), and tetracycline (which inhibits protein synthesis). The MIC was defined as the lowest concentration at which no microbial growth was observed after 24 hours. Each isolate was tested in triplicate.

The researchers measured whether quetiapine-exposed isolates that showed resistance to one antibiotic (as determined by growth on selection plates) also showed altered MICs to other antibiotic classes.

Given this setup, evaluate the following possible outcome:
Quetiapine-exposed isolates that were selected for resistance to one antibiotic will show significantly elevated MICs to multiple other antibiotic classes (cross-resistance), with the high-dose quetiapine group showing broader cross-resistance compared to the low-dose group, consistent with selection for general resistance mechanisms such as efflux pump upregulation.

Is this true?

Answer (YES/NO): NO